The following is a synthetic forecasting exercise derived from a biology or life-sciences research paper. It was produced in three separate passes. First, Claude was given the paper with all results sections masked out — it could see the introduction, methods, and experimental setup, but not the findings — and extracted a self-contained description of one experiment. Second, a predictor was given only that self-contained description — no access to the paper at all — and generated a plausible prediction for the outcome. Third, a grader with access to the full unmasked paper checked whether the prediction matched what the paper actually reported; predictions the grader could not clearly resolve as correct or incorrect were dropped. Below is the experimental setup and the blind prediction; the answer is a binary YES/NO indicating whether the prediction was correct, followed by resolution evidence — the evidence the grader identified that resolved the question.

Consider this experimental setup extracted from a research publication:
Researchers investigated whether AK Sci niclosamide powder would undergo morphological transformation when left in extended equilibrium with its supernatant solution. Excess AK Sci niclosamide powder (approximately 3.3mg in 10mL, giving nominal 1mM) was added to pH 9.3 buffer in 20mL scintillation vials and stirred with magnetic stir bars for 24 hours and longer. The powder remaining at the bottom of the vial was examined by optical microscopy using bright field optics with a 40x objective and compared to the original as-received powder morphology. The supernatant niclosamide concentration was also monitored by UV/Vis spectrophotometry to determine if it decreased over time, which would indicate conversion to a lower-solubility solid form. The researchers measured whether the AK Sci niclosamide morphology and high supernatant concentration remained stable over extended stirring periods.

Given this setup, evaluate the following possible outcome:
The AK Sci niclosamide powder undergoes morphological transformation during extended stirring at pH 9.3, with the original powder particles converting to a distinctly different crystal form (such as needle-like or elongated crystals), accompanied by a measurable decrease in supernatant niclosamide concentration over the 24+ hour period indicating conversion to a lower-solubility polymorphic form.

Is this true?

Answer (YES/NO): NO